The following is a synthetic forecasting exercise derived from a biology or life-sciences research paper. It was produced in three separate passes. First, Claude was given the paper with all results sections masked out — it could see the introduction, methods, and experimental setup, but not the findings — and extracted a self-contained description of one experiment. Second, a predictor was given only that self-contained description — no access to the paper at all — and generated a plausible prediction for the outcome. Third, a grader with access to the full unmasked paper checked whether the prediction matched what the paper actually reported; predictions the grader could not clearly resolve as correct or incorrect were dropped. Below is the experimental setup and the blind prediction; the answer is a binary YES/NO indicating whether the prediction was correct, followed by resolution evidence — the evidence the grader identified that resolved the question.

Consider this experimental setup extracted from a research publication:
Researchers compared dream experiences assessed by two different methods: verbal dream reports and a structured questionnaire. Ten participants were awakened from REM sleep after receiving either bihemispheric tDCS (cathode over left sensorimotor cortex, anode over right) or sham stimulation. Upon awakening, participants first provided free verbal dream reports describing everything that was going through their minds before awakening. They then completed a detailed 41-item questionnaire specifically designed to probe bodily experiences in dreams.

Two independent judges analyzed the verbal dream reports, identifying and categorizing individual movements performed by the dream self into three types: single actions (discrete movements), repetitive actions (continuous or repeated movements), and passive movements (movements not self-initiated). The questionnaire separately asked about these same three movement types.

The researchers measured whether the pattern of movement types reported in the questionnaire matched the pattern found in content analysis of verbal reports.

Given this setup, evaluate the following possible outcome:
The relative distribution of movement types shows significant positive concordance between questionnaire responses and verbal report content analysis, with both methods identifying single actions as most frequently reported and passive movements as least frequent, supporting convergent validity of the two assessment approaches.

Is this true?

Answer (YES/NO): NO